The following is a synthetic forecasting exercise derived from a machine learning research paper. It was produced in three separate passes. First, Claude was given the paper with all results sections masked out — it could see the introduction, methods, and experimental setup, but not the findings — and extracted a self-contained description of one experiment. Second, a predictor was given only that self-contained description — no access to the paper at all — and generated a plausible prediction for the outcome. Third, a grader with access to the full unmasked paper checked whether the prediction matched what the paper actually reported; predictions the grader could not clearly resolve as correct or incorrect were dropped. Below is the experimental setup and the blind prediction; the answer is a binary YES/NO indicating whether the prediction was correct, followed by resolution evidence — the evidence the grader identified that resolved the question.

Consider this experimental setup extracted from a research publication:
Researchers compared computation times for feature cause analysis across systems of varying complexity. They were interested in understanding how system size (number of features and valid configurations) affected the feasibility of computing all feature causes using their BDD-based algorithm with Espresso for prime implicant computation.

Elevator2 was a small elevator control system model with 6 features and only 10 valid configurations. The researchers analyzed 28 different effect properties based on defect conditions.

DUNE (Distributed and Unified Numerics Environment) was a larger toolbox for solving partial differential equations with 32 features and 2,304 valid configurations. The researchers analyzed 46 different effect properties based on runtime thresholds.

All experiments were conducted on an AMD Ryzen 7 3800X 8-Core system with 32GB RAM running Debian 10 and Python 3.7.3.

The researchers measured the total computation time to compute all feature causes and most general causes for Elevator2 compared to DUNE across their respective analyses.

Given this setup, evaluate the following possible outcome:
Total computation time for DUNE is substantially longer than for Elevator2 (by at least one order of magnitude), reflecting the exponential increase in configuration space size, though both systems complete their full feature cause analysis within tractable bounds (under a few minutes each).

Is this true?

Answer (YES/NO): NO